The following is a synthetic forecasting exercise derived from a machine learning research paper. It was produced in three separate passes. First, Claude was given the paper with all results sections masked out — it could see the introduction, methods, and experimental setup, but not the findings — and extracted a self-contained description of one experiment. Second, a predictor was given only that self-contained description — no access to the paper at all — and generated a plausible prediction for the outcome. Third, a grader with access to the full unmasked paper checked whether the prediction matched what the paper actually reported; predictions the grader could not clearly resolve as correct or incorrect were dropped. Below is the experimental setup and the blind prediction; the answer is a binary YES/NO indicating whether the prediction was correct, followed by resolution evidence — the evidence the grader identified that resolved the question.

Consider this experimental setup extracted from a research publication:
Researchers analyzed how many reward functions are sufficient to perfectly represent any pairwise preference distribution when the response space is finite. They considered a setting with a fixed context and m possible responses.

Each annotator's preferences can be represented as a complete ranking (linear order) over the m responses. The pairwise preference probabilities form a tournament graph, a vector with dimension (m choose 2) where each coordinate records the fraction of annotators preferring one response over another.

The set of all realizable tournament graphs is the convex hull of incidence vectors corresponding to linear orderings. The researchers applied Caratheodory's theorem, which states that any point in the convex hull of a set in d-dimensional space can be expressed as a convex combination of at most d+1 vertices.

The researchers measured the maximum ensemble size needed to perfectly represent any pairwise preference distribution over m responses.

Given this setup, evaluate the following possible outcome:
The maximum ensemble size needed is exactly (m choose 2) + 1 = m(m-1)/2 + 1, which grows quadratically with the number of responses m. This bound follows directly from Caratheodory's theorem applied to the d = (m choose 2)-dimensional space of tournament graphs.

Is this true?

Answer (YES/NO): YES